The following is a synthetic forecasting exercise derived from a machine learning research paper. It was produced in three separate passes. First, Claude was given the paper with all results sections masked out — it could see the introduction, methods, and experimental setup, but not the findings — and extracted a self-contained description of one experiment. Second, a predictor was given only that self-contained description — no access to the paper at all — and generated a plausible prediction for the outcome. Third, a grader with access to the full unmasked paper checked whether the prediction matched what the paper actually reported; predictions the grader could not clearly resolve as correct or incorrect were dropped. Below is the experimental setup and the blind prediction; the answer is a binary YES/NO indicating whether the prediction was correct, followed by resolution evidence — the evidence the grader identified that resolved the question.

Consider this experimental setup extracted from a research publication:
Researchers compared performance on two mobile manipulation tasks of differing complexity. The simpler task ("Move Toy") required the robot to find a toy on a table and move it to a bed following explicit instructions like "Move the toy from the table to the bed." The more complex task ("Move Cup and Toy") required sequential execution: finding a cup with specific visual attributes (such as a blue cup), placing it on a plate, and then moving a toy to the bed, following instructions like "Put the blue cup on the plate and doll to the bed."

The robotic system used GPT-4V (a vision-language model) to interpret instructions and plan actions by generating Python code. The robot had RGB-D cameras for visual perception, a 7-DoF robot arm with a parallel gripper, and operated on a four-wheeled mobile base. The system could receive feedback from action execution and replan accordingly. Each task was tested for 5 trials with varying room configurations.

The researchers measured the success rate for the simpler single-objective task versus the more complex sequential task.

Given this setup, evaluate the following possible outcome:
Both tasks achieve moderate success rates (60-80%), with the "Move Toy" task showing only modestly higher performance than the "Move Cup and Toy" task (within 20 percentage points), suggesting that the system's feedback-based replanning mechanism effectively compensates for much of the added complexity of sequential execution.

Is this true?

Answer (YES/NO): NO